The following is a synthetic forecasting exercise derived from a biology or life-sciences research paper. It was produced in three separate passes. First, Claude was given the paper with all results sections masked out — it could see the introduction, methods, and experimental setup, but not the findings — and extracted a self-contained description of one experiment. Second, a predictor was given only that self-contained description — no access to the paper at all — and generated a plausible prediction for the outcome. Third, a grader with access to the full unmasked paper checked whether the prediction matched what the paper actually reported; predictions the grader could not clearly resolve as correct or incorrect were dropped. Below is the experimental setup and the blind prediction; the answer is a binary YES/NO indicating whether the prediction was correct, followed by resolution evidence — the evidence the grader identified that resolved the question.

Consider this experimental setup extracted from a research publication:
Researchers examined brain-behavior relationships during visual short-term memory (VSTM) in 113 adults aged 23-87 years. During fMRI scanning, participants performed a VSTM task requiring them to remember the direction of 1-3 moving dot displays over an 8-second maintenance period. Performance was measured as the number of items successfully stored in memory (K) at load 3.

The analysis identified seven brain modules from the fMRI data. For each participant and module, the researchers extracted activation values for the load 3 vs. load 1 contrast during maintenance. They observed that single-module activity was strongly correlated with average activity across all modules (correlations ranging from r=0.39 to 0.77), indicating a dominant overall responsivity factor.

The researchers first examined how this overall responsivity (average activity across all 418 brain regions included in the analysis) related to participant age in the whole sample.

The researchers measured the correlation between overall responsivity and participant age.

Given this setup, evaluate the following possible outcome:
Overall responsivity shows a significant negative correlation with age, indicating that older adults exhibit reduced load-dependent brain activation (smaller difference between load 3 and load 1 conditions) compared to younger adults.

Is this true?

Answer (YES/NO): NO